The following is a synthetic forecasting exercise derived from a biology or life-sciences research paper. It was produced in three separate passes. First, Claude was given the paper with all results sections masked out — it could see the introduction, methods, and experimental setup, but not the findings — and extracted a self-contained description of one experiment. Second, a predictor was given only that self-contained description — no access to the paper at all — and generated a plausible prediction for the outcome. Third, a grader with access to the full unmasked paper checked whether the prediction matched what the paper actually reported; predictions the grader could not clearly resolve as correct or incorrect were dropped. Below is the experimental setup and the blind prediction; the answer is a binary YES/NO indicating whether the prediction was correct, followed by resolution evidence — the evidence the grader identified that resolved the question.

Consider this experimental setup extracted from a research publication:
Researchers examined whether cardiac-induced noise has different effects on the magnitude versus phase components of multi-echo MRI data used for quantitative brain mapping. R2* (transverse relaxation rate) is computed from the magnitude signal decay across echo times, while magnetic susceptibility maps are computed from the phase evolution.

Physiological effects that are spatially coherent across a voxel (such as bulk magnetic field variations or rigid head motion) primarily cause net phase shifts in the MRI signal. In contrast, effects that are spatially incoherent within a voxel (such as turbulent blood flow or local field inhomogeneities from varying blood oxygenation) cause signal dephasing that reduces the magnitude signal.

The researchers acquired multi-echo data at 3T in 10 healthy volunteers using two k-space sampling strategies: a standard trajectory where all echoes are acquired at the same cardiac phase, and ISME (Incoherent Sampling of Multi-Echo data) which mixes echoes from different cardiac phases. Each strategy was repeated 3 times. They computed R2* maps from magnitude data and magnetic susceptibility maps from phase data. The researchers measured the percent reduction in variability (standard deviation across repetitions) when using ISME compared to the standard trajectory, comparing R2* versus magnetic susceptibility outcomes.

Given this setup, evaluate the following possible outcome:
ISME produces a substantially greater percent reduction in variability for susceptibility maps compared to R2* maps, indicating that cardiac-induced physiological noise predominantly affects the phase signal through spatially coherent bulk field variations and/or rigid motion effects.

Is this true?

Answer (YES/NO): NO